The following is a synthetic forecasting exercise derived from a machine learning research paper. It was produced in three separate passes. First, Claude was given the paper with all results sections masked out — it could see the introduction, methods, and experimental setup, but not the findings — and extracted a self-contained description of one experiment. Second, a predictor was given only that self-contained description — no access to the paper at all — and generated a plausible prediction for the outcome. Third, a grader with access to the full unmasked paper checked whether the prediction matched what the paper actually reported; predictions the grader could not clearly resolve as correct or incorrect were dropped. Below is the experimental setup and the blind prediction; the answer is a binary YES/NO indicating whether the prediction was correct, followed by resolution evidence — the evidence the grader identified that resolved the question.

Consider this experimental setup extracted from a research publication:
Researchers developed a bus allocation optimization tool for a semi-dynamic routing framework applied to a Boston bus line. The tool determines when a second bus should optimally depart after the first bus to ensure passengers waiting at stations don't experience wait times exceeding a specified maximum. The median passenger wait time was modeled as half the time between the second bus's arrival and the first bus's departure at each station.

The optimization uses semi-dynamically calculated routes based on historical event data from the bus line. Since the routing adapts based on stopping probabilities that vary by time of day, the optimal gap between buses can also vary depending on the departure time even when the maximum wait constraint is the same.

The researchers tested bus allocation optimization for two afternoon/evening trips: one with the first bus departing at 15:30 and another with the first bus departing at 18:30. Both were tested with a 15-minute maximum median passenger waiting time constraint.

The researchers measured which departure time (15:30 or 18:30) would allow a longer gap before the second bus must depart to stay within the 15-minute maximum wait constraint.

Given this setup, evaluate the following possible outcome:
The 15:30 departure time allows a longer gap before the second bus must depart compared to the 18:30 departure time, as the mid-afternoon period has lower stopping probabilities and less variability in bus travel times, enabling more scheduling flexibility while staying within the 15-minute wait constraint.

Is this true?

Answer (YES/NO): YES